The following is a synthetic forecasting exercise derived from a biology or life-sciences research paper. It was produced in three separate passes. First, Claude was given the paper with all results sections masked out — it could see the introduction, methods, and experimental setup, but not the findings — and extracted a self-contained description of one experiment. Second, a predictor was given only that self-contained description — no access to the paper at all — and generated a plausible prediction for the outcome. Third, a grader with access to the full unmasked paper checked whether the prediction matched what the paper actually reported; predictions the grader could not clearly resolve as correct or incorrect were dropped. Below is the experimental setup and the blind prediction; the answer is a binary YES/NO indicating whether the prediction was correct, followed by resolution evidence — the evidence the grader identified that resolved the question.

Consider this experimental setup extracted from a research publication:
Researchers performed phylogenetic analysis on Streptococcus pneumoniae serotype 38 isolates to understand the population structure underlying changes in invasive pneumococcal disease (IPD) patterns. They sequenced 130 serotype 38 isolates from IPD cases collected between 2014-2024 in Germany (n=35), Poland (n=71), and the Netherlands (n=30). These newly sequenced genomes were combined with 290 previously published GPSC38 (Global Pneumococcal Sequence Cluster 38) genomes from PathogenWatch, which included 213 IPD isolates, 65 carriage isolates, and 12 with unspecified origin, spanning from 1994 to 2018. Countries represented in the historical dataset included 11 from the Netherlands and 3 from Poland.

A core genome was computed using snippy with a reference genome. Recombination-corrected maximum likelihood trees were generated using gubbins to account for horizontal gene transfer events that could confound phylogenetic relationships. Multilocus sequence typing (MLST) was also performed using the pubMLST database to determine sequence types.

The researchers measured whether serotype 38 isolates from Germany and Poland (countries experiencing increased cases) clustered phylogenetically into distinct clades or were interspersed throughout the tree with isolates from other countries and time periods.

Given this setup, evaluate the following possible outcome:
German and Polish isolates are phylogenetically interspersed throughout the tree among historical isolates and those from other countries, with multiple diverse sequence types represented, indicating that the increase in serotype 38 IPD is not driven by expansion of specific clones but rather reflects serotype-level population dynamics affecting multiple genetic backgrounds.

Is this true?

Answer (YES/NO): NO